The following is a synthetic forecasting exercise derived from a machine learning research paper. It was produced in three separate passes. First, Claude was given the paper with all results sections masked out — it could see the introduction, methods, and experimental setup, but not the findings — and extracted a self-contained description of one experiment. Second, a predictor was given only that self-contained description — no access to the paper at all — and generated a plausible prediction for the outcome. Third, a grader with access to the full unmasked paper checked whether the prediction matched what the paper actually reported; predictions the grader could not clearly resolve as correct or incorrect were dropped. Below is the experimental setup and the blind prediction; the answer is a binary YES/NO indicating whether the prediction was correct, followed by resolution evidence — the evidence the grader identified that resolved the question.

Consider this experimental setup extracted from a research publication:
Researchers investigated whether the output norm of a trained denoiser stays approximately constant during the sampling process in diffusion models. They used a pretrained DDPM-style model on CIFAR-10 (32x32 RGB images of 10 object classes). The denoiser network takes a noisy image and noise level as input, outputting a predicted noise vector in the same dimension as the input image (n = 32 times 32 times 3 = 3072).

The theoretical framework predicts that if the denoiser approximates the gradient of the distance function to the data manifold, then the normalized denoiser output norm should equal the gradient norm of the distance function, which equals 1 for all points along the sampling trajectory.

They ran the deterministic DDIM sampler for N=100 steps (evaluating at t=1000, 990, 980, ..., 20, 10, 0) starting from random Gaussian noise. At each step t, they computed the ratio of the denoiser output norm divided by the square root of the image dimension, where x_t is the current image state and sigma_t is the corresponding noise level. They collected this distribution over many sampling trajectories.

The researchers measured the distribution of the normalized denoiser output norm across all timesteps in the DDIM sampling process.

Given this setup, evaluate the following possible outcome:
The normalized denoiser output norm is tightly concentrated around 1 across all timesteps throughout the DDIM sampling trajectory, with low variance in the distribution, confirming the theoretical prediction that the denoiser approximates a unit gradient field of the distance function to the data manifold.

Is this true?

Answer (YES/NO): NO